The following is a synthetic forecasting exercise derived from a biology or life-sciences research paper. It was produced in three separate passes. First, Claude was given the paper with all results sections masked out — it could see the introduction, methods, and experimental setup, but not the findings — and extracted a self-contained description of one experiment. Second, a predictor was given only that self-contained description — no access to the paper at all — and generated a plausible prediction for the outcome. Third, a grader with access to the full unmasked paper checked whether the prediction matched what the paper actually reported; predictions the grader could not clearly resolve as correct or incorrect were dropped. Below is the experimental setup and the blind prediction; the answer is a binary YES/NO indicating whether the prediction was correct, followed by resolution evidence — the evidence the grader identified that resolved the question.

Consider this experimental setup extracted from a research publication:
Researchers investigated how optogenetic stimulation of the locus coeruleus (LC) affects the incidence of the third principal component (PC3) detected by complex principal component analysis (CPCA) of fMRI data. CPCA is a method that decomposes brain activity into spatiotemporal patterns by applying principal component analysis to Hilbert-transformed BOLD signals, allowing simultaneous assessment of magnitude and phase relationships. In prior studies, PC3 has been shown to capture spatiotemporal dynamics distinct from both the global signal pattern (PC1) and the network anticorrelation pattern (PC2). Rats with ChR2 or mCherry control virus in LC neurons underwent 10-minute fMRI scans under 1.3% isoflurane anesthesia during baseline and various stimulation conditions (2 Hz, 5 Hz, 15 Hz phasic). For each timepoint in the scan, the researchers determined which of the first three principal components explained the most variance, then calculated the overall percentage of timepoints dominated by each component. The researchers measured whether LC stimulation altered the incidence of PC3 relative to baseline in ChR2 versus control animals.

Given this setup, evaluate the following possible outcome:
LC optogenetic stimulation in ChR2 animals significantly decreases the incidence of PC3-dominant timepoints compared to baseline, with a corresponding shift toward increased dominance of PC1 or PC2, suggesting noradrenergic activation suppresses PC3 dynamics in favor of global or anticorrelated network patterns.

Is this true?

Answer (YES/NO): NO